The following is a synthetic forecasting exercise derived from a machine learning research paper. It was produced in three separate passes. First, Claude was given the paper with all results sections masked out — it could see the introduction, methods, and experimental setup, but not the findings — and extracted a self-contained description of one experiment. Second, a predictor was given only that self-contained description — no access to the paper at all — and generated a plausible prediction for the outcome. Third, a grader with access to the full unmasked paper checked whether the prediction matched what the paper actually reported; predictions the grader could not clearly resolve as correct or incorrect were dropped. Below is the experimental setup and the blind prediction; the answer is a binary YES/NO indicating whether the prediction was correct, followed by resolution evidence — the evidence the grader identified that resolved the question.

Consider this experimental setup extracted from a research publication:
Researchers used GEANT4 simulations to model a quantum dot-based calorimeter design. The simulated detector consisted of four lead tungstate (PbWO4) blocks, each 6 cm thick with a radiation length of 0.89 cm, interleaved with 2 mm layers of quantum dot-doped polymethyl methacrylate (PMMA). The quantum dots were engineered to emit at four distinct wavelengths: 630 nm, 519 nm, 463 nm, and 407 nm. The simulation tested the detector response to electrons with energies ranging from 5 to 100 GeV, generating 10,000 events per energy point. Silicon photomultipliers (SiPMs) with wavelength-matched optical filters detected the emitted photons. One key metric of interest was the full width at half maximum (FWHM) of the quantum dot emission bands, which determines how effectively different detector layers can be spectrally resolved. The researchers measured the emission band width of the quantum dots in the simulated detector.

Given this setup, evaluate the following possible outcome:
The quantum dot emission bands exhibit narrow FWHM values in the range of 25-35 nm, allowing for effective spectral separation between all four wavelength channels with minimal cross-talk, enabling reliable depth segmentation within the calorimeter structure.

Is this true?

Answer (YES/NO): NO